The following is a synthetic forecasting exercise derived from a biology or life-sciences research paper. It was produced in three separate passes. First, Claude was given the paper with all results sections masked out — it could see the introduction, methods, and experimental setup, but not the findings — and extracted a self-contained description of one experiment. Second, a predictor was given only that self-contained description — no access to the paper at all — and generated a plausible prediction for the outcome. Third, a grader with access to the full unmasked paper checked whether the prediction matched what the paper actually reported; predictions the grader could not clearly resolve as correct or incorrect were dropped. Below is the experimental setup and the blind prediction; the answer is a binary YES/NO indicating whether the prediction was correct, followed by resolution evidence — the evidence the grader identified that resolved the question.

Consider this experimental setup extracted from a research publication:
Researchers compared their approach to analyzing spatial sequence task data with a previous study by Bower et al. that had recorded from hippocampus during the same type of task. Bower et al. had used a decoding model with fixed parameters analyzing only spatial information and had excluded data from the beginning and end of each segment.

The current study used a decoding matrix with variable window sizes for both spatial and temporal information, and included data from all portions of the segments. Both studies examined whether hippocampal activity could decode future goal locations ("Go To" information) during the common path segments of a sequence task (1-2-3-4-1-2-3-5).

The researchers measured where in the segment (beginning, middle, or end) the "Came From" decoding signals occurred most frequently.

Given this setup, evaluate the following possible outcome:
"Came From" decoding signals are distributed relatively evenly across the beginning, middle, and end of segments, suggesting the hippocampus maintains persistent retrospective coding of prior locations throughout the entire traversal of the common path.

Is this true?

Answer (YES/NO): NO